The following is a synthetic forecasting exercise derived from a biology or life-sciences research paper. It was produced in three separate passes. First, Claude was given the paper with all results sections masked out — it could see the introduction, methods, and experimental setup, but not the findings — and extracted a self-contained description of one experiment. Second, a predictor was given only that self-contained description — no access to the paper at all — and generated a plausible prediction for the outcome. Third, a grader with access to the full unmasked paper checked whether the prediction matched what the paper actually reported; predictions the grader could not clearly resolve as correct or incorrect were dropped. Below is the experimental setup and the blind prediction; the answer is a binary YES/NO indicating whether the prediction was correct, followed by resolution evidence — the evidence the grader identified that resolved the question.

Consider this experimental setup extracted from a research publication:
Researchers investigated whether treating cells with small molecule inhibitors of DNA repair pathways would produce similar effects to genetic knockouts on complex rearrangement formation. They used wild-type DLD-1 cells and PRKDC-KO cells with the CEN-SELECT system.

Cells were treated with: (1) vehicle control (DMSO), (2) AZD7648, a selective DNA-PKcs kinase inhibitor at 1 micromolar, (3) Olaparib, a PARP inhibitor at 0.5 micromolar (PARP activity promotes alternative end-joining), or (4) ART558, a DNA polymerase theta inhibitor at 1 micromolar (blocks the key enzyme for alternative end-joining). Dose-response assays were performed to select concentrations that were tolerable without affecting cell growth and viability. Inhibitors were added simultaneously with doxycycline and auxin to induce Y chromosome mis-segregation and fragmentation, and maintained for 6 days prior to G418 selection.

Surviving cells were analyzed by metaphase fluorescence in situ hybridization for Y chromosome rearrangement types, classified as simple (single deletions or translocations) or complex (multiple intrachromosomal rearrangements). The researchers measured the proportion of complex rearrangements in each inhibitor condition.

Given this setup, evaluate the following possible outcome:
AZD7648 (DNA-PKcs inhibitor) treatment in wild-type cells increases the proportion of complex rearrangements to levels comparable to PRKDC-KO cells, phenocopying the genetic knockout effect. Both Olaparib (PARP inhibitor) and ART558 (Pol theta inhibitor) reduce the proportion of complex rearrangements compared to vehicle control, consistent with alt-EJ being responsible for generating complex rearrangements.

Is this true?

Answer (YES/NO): NO